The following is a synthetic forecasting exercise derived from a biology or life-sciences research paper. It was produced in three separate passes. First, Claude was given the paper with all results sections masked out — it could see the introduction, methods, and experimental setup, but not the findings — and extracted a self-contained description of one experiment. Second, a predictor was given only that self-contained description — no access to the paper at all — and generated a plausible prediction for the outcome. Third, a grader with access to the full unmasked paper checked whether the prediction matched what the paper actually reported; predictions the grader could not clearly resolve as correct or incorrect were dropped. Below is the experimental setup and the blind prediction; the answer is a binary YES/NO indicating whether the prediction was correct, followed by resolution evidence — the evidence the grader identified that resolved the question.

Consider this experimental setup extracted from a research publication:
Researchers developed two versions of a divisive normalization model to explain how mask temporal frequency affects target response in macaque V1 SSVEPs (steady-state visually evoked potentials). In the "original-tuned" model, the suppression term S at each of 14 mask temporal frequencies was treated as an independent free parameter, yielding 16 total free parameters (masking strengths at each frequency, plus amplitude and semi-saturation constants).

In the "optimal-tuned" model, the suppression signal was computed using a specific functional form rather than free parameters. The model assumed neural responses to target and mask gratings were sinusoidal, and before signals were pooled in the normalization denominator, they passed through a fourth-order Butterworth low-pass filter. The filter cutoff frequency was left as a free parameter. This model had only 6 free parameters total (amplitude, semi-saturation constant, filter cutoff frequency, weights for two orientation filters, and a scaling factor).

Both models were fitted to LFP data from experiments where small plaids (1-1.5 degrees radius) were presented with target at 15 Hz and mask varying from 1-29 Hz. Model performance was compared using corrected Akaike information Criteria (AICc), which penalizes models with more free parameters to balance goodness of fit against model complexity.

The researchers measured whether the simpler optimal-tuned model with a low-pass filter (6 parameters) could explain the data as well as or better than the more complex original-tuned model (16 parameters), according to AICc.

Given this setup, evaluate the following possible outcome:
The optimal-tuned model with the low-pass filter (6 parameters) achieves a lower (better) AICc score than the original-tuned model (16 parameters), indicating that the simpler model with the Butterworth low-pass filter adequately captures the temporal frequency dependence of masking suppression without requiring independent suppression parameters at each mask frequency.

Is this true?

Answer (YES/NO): NO